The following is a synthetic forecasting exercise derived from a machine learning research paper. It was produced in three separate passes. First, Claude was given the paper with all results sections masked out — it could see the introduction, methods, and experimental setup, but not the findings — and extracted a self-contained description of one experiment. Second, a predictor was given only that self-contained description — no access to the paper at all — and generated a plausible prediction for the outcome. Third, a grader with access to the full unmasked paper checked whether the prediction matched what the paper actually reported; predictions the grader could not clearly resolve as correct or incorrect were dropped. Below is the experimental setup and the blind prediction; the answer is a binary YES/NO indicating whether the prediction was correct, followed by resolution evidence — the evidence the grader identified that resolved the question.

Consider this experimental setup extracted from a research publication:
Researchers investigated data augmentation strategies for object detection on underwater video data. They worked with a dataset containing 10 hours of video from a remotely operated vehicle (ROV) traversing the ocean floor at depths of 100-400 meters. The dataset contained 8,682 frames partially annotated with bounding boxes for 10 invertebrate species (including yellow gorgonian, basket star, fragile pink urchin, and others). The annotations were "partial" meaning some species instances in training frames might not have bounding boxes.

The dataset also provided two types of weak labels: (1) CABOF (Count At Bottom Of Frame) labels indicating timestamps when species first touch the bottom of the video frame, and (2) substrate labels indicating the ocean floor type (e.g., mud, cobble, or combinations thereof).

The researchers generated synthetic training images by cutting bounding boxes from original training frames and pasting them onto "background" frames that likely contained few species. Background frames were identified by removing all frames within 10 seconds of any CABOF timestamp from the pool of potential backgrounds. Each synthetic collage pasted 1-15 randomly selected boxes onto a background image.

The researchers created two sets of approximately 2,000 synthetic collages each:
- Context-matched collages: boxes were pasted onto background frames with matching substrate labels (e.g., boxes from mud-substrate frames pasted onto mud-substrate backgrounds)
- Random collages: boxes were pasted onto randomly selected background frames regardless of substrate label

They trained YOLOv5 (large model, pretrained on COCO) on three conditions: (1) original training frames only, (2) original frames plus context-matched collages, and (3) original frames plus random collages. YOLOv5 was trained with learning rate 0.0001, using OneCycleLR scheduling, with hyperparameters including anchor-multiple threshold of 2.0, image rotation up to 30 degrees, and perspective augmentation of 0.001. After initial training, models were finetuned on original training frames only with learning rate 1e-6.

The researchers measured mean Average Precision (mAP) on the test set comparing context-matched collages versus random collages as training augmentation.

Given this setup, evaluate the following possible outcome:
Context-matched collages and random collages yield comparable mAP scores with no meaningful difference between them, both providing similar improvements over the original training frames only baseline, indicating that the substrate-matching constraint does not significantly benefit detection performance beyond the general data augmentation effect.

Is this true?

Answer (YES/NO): NO